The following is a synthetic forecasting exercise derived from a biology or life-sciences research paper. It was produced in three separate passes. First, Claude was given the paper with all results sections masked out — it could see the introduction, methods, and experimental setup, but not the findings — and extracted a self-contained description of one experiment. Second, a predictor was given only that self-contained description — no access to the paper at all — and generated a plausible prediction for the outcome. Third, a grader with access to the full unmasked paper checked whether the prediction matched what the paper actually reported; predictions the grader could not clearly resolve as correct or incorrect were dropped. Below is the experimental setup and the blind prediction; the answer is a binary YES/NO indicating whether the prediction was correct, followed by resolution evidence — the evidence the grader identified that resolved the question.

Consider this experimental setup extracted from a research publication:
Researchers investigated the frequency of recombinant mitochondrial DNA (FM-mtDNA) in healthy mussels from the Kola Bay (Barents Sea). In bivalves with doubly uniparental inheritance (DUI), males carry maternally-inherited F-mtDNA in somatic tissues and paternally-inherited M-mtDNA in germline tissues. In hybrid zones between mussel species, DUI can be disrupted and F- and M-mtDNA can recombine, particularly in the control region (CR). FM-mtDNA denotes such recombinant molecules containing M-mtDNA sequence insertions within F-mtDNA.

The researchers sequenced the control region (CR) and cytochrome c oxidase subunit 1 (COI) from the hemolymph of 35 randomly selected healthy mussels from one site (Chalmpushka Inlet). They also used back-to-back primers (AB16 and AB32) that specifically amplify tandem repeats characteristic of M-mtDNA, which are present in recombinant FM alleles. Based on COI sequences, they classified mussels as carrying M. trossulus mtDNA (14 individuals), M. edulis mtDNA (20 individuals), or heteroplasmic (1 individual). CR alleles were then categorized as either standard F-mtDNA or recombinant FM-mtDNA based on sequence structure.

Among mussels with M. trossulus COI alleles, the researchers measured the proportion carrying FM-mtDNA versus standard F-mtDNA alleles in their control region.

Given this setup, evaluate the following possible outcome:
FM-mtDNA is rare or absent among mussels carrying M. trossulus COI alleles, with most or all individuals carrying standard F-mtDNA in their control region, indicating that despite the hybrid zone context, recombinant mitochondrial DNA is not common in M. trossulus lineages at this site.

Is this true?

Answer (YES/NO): NO